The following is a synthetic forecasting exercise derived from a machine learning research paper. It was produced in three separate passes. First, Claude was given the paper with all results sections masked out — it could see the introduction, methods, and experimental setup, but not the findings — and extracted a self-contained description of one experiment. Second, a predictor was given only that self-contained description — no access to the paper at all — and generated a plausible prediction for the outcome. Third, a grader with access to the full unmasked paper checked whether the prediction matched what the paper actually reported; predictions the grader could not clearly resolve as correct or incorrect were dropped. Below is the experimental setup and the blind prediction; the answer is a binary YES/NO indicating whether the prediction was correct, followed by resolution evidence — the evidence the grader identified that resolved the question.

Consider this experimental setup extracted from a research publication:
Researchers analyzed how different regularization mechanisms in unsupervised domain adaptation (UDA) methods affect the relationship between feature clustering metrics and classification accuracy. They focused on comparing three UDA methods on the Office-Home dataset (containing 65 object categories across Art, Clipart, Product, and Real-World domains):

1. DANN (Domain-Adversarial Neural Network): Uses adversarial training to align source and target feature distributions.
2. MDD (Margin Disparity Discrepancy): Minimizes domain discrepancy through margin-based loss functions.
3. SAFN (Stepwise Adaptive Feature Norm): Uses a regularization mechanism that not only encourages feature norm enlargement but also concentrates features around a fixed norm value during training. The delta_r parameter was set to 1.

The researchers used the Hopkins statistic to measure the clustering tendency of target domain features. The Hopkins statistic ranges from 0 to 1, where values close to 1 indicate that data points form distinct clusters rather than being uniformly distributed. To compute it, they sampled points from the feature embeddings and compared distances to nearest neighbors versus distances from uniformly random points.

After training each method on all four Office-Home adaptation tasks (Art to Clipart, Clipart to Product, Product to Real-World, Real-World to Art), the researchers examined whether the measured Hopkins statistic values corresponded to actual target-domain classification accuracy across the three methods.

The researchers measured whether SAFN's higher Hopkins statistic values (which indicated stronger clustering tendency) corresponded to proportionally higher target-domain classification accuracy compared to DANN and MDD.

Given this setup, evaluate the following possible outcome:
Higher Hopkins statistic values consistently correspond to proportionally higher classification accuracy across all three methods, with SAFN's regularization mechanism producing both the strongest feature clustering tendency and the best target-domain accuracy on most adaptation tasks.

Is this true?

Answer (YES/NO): NO